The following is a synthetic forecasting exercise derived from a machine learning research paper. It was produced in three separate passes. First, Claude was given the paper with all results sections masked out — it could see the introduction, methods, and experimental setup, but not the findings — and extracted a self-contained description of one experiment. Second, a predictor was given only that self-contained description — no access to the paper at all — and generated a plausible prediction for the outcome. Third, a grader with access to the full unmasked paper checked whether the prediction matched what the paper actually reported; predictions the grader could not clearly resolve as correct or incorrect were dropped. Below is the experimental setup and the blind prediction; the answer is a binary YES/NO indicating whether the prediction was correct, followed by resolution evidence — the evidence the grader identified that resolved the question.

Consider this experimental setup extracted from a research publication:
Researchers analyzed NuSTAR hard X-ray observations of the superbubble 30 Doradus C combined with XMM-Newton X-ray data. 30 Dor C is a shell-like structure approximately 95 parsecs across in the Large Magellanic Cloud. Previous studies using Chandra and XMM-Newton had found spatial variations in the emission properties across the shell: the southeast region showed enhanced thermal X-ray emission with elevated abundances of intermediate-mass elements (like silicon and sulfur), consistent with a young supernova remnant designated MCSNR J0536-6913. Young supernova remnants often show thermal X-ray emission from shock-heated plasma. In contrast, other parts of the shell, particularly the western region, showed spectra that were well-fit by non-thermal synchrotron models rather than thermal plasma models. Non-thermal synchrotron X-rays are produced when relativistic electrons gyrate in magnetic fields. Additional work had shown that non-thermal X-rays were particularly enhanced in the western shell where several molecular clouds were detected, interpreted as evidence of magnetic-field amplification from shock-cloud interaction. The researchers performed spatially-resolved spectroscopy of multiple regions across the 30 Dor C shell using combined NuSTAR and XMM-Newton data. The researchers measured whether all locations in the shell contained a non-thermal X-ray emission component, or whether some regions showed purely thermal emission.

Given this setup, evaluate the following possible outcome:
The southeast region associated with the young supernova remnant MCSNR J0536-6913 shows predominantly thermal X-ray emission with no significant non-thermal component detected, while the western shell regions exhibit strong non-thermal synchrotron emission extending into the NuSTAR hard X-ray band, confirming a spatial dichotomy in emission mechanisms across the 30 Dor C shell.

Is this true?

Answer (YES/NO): NO